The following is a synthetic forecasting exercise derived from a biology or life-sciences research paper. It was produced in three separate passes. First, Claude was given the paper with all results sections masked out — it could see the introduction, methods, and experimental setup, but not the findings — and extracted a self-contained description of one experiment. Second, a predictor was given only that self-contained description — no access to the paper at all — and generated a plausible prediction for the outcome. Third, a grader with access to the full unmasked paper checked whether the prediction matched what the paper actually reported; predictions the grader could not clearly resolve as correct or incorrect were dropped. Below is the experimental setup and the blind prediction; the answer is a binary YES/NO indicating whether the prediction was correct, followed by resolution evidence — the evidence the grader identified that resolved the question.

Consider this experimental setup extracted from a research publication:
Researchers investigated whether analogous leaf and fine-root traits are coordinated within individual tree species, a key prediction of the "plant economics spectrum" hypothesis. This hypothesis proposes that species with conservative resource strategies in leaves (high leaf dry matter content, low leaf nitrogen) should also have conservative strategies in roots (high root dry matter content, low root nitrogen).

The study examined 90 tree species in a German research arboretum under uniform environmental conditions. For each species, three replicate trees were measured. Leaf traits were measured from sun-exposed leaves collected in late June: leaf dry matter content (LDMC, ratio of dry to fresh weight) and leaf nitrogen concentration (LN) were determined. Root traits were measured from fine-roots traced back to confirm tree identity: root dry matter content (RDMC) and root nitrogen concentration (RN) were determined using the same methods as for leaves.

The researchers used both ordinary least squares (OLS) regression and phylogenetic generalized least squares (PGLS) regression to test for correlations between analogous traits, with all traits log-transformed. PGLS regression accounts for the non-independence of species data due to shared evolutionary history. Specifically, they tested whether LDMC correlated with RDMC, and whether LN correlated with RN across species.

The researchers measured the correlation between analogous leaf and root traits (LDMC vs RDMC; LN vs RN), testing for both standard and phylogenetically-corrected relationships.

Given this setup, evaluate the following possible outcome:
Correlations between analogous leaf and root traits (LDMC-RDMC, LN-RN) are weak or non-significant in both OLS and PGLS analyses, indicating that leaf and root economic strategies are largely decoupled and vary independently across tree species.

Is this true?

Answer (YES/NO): NO